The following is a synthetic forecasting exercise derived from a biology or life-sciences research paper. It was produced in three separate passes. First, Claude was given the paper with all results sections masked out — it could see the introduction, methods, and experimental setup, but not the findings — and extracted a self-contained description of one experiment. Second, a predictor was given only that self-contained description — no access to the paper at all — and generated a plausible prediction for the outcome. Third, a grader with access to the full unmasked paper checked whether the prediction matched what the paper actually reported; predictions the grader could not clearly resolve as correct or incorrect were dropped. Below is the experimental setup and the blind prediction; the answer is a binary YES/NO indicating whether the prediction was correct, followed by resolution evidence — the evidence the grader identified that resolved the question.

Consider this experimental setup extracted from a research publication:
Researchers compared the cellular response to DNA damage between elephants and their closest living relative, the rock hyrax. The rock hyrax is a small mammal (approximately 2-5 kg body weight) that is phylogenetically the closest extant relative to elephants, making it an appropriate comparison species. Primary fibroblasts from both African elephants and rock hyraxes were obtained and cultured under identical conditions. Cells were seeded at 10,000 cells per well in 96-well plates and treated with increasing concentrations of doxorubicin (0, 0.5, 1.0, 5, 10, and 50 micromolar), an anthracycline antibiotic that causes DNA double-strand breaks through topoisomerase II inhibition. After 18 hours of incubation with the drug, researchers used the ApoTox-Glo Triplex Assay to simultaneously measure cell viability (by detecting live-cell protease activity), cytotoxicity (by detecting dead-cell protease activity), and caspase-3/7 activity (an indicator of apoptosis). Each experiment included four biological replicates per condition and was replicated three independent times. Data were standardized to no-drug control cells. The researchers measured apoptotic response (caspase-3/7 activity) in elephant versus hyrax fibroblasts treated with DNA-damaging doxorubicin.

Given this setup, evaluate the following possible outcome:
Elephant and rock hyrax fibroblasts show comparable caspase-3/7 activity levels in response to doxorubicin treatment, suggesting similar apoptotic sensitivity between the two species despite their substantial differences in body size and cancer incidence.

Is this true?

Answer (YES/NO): NO